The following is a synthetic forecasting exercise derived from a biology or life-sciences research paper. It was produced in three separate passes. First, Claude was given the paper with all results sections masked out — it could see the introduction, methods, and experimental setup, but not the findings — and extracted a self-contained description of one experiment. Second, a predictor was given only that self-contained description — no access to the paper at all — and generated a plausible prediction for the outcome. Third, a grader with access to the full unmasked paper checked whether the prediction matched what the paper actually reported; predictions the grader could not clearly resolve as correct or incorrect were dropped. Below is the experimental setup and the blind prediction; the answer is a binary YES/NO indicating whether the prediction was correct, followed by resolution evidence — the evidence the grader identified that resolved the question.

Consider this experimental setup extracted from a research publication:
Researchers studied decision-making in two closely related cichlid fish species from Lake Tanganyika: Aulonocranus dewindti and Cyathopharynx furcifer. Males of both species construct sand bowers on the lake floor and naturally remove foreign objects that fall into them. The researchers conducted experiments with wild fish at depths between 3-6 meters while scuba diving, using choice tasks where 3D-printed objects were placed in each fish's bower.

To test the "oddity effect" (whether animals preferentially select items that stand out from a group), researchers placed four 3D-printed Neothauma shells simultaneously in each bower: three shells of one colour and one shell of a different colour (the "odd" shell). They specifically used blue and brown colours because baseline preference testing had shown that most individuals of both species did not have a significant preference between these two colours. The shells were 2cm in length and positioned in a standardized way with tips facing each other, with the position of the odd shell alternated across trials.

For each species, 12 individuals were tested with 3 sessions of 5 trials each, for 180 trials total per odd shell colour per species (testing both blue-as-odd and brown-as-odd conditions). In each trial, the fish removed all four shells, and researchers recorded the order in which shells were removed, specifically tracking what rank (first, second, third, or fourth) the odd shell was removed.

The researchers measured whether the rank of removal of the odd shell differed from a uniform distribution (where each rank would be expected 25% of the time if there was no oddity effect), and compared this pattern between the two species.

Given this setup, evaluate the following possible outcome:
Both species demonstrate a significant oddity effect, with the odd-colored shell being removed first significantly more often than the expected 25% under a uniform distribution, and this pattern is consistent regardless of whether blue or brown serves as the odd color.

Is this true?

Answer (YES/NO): YES